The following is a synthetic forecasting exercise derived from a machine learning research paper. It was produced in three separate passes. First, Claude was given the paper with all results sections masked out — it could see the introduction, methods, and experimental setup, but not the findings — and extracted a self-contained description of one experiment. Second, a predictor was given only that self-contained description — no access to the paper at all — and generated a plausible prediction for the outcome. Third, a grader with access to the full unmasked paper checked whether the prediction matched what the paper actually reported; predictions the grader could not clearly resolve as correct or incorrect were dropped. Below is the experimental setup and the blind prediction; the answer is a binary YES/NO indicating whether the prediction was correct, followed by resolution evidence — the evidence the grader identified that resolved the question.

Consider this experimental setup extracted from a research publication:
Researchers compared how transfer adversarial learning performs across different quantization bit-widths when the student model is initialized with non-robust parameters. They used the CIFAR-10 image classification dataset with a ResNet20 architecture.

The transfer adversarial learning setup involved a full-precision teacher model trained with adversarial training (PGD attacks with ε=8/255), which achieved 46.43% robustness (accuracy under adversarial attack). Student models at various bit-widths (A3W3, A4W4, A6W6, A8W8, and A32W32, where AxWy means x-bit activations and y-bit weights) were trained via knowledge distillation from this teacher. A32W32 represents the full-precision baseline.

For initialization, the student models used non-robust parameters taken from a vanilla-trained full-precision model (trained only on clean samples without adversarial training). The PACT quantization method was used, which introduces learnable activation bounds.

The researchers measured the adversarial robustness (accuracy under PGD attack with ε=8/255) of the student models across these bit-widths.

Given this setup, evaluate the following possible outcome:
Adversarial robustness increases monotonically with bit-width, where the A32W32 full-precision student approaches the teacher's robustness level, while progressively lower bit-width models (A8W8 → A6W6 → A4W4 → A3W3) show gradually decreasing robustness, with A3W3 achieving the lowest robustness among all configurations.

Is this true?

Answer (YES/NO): NO